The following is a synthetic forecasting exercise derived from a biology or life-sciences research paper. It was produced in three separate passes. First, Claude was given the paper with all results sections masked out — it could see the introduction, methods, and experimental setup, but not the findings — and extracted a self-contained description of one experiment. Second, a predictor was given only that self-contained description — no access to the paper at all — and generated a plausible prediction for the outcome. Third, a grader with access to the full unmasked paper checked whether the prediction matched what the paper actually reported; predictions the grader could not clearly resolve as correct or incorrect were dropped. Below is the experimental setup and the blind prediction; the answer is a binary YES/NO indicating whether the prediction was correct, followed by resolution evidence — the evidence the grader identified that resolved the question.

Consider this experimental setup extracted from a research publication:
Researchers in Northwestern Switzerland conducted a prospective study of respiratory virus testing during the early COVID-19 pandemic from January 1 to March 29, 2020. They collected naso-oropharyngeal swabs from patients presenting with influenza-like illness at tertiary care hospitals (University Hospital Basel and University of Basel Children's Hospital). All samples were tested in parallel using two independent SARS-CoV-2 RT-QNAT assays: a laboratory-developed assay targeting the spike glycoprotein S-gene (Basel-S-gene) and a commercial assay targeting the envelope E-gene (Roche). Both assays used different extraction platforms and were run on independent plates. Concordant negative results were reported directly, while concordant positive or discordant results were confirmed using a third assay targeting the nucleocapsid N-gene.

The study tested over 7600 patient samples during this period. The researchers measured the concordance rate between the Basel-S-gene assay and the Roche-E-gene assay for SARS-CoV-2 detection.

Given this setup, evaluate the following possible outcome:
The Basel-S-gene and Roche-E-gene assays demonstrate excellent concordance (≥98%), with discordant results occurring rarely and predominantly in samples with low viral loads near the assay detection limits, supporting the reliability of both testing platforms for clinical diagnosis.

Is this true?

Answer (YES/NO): NO